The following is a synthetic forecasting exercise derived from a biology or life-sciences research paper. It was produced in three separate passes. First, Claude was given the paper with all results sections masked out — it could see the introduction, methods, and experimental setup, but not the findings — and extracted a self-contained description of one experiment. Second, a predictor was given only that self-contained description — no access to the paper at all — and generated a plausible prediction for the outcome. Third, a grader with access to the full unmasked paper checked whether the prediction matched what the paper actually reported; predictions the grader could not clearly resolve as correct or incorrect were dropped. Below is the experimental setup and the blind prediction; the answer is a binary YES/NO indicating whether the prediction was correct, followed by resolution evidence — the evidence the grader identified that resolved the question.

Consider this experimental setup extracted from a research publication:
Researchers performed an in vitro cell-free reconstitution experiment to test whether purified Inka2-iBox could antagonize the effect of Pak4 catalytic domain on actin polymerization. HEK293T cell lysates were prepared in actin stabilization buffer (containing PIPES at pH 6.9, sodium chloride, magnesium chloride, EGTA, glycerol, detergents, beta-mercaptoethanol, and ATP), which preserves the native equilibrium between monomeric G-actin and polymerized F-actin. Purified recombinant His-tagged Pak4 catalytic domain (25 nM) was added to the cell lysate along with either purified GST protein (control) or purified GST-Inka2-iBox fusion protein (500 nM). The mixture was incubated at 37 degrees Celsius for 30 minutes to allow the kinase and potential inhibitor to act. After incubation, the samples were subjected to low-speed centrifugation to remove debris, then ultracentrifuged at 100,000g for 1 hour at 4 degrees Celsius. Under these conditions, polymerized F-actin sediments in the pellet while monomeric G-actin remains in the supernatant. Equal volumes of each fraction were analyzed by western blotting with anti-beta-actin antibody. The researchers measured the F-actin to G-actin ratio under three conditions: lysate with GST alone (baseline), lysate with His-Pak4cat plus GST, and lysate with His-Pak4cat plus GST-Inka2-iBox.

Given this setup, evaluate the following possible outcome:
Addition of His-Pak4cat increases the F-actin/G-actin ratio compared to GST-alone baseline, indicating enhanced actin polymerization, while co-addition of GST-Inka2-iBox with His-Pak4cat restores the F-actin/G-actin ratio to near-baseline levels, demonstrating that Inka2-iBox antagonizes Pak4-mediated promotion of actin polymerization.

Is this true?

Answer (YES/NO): NO